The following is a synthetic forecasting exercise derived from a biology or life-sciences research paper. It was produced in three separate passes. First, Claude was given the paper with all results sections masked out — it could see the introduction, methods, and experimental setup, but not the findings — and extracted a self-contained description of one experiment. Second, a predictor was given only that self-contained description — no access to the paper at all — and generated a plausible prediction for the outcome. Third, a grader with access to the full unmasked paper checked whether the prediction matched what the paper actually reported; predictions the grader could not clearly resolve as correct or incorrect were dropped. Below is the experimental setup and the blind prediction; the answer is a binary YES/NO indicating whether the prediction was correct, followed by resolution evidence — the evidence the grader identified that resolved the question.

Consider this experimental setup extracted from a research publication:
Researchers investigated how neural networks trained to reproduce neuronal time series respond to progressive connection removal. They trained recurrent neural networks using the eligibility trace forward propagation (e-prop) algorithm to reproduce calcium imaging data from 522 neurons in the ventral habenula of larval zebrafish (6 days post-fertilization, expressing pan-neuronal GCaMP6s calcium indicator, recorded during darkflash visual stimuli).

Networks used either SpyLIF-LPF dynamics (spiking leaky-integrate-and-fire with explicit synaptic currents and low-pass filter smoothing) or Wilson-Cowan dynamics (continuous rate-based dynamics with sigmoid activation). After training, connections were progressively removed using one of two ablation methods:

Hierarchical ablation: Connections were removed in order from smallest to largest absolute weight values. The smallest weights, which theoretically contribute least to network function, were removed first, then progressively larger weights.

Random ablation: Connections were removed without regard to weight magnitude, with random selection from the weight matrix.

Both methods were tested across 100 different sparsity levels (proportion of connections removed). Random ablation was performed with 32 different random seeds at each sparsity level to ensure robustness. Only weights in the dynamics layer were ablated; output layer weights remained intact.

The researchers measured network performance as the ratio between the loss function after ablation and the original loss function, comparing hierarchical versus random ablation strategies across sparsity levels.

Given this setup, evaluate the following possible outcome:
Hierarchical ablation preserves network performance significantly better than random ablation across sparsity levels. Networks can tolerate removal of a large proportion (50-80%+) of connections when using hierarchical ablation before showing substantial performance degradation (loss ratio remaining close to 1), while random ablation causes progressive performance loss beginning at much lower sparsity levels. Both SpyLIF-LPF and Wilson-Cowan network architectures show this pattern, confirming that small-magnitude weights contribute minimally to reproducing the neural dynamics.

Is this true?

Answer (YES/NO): NO